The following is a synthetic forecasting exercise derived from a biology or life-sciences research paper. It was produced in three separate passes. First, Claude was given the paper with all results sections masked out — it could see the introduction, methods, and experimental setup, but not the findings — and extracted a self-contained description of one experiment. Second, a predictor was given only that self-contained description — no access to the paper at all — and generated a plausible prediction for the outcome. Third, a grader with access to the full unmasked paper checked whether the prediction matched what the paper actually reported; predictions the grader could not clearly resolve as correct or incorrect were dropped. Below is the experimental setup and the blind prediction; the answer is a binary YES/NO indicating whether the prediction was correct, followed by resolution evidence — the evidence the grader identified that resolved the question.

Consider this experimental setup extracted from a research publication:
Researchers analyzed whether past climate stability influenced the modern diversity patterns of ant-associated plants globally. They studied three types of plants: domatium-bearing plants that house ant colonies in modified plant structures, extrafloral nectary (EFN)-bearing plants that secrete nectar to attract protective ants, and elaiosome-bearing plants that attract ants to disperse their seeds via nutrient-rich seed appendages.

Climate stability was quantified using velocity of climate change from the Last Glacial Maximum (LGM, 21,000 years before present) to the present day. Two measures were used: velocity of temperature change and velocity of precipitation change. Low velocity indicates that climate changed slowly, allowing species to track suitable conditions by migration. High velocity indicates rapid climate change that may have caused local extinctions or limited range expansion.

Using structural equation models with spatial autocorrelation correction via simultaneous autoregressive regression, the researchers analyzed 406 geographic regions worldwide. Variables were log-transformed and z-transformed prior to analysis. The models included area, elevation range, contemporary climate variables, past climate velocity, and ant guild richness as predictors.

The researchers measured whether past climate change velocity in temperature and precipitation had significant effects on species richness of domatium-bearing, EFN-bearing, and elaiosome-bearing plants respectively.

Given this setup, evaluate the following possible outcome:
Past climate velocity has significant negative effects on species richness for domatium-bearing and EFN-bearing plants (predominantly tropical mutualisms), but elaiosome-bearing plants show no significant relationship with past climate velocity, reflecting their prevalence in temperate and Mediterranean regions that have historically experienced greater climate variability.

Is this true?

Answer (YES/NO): NO